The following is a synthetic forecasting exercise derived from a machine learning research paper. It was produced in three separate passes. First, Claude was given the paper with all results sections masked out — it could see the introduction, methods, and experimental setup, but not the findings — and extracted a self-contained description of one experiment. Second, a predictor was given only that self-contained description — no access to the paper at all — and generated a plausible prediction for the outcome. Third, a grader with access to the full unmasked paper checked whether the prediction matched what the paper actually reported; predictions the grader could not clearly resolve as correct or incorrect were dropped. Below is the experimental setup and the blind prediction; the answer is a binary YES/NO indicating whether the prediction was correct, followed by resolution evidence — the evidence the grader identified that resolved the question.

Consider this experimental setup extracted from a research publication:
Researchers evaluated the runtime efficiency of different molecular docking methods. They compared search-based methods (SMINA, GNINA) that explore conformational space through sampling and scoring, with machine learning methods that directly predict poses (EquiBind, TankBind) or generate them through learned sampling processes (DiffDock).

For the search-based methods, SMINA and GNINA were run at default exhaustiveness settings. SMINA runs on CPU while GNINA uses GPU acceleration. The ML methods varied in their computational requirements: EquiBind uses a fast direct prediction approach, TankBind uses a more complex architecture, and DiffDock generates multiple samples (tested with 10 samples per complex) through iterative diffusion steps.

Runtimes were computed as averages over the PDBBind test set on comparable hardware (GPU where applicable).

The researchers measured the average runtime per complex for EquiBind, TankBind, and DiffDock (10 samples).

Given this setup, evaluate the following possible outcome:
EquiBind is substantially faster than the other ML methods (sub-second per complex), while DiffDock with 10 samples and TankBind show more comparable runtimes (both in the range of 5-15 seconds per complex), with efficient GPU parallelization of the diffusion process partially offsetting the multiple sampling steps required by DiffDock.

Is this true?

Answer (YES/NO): NO